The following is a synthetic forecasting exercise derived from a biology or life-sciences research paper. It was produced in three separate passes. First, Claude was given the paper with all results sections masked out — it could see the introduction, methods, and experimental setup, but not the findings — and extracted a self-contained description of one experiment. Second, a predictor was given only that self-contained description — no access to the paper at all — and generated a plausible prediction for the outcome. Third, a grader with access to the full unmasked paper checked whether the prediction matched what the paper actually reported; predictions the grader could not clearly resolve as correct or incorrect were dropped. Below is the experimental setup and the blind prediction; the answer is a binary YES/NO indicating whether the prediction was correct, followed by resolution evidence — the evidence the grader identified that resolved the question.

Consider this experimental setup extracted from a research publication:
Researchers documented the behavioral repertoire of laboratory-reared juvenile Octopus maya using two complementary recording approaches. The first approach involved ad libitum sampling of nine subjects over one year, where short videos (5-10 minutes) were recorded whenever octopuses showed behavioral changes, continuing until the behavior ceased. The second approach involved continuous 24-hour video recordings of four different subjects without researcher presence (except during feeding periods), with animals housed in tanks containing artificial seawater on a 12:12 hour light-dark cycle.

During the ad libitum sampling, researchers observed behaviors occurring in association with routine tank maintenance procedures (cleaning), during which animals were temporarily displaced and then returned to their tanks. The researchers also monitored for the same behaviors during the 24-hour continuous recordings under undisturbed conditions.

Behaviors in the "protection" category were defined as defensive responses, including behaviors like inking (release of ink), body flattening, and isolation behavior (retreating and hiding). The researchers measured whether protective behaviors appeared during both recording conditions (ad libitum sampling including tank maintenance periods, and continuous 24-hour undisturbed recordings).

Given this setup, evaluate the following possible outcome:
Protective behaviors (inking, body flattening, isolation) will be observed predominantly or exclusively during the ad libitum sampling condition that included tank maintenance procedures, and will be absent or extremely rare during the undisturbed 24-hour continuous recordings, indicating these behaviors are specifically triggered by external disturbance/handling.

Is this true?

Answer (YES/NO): YES